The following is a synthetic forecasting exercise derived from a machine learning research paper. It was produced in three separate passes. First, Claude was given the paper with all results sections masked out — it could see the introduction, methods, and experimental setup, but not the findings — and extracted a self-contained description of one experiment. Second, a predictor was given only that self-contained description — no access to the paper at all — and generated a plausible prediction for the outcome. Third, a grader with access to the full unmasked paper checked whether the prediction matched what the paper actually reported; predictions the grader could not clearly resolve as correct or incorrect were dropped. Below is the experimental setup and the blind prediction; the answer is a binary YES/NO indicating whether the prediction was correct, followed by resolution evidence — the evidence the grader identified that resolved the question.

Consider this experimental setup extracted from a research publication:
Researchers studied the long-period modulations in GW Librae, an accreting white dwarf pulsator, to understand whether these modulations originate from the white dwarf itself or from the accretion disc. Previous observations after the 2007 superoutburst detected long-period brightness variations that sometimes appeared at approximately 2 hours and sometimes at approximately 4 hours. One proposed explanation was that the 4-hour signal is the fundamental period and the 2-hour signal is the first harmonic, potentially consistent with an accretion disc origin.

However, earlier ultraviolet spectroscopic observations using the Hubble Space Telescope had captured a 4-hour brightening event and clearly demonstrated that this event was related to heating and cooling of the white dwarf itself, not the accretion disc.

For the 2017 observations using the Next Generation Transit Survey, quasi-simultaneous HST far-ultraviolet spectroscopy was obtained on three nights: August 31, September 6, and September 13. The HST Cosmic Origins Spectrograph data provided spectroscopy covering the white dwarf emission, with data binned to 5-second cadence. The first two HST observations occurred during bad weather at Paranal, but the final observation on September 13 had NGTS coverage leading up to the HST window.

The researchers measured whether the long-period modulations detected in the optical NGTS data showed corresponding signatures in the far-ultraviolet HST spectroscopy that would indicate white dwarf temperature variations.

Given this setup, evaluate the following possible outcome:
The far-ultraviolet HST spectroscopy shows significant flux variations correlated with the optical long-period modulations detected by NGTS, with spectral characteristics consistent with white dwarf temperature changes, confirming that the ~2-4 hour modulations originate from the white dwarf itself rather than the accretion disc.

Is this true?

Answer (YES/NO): YES